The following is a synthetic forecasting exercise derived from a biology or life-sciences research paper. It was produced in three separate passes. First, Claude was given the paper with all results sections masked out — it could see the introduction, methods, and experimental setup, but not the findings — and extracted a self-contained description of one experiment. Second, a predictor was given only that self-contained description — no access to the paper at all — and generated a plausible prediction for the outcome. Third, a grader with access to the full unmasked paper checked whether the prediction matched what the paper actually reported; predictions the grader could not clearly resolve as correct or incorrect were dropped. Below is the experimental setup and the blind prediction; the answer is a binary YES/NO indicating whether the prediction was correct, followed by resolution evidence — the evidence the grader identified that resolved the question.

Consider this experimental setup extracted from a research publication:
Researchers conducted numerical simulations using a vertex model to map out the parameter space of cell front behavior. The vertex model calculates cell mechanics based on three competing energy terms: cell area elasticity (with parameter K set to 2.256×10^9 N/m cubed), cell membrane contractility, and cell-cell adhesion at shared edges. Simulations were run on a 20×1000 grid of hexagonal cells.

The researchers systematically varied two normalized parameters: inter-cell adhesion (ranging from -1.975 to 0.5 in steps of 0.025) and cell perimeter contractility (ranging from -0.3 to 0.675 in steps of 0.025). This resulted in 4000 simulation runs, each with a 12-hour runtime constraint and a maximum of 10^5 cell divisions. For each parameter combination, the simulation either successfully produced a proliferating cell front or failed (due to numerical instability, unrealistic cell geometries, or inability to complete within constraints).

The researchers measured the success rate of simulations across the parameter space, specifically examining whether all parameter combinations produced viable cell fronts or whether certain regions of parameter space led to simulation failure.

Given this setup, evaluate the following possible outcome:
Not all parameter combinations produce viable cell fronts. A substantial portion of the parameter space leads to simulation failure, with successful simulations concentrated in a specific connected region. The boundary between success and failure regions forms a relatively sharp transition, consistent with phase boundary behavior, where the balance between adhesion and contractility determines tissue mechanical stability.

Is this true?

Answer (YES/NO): YES